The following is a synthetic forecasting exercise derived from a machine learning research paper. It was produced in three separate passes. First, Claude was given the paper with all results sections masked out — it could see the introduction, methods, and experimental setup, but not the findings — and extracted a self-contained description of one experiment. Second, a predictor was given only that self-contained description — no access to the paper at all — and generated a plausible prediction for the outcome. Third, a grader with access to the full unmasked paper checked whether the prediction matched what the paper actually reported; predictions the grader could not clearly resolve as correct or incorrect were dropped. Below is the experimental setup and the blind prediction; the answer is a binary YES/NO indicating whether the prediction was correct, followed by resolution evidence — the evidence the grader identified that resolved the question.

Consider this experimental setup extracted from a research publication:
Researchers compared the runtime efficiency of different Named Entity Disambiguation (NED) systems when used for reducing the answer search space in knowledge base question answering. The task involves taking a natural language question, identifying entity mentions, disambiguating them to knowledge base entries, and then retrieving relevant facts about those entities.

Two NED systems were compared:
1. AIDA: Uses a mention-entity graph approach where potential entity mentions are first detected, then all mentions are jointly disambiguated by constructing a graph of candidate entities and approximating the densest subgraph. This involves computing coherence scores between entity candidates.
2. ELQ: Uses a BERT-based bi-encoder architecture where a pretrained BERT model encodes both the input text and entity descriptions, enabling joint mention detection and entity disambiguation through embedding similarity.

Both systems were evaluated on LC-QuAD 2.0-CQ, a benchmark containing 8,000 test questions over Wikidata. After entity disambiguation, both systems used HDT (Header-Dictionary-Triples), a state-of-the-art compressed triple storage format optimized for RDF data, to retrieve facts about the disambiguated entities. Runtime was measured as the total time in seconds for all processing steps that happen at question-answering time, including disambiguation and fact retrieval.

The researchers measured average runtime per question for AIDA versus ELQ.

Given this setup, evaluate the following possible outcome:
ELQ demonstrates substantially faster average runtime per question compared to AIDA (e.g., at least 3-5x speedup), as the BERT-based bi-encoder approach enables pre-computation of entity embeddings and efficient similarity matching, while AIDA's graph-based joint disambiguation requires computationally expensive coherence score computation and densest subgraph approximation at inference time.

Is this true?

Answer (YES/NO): NO